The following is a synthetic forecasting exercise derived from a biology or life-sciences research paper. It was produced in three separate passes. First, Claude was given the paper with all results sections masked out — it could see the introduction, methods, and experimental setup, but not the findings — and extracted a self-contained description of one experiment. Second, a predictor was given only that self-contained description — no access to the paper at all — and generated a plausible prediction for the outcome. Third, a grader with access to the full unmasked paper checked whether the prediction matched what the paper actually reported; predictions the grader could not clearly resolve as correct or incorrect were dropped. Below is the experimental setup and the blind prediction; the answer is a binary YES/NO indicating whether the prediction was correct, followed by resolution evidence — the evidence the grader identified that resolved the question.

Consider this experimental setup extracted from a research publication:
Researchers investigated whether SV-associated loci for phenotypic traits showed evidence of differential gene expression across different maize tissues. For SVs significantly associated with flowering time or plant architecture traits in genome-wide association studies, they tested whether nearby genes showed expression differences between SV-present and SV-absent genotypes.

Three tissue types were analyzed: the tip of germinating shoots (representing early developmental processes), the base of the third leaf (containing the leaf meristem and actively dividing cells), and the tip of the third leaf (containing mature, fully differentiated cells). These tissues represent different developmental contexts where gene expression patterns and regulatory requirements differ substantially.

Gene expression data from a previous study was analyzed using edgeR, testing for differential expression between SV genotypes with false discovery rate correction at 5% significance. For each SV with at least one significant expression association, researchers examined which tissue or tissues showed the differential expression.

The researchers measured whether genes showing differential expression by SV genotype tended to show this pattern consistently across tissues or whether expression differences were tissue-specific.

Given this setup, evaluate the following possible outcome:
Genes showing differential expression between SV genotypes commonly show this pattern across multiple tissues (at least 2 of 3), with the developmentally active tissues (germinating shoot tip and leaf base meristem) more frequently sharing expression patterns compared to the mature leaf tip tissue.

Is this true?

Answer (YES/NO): NO